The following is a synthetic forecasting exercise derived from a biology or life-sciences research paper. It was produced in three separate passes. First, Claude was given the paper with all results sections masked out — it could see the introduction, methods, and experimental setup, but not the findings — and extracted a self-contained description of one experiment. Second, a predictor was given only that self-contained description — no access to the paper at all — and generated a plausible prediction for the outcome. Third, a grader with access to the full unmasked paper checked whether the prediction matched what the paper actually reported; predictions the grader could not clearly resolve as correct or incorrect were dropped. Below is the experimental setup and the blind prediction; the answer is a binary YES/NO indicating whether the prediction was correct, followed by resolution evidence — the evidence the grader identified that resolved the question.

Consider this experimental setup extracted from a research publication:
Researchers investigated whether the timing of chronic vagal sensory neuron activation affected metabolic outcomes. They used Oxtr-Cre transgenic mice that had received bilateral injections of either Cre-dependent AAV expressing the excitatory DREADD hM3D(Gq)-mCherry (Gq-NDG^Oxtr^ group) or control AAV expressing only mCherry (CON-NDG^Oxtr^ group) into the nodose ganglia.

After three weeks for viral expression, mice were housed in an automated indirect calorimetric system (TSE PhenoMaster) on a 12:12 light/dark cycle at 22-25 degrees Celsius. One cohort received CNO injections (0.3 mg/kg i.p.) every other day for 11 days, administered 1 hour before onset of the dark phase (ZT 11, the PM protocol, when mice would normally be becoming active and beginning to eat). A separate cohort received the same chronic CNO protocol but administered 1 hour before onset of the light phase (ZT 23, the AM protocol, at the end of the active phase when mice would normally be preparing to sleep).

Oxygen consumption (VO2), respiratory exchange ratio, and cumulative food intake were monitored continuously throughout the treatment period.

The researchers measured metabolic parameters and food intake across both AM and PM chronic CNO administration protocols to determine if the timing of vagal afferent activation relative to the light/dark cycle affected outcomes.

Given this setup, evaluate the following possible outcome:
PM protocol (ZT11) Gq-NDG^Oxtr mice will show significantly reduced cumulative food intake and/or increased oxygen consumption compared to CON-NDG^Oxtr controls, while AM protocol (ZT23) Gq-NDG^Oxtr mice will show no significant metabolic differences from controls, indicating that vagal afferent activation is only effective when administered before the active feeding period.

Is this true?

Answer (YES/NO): NO